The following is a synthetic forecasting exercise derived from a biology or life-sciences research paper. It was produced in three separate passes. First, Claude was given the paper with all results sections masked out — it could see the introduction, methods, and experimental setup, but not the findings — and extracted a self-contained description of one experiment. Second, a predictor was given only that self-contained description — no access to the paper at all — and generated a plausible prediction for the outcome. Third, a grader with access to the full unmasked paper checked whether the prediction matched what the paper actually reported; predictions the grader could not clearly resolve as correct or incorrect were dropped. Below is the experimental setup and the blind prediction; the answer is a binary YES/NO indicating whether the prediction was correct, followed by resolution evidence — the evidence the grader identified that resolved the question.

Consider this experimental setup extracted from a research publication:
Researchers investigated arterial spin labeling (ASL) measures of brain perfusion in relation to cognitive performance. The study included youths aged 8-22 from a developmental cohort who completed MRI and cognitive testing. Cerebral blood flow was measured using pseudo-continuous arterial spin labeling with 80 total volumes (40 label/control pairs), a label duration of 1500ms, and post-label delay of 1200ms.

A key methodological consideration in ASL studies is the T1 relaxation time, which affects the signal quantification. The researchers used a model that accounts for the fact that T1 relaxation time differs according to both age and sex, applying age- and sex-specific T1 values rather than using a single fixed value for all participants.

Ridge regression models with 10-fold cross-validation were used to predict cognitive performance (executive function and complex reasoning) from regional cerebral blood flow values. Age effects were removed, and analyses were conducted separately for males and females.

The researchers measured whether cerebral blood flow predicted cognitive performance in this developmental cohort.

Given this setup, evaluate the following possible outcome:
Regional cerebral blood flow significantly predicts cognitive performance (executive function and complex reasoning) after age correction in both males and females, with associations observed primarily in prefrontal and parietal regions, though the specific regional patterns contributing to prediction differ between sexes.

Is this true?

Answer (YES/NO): NO